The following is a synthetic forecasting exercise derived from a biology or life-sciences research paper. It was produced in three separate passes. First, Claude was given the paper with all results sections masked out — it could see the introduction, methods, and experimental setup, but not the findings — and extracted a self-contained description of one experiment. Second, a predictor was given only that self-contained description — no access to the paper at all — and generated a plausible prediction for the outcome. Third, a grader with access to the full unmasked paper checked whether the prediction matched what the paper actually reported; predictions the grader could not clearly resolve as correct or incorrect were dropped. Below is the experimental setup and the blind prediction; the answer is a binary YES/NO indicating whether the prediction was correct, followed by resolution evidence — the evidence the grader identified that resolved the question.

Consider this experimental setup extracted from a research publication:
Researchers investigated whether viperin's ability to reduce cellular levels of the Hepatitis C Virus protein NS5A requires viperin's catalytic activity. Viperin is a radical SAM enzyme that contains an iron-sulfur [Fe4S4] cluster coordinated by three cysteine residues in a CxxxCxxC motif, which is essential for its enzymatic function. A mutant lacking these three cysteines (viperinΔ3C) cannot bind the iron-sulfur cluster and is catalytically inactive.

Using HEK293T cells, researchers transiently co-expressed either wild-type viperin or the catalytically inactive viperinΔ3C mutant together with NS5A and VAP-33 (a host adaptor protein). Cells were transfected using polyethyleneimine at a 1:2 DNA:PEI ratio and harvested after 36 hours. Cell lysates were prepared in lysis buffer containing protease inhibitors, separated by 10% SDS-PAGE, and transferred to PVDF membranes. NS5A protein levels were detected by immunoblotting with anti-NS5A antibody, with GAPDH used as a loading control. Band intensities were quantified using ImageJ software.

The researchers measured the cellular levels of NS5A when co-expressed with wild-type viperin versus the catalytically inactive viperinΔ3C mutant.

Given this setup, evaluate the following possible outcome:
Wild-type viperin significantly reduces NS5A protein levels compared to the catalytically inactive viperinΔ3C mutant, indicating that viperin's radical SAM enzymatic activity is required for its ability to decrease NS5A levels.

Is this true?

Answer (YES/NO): NO